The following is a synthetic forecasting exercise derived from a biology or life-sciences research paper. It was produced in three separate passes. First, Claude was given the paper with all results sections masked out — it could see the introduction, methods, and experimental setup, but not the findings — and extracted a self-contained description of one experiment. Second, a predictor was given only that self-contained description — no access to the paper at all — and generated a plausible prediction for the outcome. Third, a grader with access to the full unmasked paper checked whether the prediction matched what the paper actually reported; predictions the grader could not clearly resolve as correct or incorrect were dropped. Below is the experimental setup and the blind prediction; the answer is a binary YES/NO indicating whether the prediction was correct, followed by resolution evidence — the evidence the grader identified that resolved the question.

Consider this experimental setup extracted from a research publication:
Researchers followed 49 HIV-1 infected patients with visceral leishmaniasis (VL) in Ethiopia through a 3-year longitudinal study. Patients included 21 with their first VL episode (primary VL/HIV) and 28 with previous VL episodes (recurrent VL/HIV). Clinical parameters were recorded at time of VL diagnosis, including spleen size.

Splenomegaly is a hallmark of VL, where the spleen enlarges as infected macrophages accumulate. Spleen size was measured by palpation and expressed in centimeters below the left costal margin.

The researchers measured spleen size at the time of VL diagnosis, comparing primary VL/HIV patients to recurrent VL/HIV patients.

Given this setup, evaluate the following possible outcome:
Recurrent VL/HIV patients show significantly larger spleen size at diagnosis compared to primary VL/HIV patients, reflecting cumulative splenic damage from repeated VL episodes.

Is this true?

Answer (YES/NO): NO